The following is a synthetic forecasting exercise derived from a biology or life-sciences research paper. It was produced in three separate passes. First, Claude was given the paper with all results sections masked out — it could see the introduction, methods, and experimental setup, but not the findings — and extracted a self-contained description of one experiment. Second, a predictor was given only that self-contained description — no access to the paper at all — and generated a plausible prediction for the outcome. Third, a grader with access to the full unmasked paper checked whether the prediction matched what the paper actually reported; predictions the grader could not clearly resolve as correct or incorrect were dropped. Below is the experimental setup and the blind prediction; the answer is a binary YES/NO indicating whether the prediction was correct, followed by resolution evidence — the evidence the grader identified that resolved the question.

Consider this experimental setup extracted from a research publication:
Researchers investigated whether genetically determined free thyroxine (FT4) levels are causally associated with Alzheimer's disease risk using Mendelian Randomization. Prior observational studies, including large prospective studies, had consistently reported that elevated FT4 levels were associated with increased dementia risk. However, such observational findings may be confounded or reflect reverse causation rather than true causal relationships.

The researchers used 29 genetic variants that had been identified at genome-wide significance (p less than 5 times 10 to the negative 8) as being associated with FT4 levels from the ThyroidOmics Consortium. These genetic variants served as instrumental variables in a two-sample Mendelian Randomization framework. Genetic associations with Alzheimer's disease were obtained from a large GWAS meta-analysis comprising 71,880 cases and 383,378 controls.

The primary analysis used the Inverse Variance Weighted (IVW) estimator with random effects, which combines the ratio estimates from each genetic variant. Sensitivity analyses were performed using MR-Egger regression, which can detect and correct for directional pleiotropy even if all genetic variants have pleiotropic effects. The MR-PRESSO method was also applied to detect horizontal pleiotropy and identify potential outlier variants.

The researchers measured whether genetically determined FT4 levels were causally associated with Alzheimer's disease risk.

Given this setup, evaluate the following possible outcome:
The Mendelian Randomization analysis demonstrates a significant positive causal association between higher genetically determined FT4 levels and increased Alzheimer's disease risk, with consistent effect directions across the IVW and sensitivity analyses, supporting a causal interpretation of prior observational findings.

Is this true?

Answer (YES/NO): NO